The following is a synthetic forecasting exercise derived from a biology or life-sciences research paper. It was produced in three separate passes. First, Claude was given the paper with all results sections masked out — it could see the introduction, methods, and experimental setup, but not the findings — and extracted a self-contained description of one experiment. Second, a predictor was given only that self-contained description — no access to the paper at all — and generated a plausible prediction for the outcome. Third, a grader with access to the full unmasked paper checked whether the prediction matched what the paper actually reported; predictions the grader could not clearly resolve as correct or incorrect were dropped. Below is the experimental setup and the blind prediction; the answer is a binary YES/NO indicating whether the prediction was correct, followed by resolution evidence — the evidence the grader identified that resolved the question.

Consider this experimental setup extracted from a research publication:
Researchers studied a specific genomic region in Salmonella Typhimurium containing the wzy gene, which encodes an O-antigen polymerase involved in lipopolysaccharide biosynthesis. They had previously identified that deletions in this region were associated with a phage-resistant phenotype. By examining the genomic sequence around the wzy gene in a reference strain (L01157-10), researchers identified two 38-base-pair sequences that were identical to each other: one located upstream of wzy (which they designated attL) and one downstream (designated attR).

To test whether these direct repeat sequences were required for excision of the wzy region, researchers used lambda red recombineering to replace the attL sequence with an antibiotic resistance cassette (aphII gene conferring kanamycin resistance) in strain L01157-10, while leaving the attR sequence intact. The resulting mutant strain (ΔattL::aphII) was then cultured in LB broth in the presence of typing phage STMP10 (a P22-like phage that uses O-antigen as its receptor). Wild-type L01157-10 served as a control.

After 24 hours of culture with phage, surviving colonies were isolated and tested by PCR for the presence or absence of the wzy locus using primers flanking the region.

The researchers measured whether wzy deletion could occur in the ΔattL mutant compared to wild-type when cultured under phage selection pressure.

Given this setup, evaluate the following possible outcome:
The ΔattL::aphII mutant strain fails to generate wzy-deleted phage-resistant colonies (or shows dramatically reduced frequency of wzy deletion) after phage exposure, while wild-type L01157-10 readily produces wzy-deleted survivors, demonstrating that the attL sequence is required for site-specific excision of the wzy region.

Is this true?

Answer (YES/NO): YES